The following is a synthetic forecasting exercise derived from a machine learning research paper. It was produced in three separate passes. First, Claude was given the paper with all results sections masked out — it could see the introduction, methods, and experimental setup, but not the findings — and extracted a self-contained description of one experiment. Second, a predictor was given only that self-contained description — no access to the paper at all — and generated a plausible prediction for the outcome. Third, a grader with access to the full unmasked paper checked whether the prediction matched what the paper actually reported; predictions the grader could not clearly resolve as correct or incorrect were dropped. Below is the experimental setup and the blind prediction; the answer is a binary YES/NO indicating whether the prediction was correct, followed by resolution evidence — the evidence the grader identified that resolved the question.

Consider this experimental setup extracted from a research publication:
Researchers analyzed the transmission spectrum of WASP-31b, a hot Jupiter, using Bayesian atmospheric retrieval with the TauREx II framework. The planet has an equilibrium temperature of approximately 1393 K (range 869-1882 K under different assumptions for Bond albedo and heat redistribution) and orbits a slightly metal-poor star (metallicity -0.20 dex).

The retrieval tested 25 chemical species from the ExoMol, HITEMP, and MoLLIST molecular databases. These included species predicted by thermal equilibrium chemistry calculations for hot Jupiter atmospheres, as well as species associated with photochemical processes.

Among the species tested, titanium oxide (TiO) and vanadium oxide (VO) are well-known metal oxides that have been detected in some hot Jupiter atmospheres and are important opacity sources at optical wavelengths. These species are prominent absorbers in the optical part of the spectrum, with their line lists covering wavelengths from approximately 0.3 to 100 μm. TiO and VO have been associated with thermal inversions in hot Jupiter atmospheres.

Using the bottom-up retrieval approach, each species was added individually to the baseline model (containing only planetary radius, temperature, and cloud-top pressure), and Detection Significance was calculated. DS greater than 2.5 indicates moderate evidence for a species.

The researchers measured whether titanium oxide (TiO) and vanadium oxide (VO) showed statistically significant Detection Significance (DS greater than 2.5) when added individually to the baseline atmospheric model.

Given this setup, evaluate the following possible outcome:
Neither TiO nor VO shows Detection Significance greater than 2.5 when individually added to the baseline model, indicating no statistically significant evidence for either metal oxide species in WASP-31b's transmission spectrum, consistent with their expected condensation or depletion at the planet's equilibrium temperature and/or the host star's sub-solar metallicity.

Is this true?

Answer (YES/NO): YES